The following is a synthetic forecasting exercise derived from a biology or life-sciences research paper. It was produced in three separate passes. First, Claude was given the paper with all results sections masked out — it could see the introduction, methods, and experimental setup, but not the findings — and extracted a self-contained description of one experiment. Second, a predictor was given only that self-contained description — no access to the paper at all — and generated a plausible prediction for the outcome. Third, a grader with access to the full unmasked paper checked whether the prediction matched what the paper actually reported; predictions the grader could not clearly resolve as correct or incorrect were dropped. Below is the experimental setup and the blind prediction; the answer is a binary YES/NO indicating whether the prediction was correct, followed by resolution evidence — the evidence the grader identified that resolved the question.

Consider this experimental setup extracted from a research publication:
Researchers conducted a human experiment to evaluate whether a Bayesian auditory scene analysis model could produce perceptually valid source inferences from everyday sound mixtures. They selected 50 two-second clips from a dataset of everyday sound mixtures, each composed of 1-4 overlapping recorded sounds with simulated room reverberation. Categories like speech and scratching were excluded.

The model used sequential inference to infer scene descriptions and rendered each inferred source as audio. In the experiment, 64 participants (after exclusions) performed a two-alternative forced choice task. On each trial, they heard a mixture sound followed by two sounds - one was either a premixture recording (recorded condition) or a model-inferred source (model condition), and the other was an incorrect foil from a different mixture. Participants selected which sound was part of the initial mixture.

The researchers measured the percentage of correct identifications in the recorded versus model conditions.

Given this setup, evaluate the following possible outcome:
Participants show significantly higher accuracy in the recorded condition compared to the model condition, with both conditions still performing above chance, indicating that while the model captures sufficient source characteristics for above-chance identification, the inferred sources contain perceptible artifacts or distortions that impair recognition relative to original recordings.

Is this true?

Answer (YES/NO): YES